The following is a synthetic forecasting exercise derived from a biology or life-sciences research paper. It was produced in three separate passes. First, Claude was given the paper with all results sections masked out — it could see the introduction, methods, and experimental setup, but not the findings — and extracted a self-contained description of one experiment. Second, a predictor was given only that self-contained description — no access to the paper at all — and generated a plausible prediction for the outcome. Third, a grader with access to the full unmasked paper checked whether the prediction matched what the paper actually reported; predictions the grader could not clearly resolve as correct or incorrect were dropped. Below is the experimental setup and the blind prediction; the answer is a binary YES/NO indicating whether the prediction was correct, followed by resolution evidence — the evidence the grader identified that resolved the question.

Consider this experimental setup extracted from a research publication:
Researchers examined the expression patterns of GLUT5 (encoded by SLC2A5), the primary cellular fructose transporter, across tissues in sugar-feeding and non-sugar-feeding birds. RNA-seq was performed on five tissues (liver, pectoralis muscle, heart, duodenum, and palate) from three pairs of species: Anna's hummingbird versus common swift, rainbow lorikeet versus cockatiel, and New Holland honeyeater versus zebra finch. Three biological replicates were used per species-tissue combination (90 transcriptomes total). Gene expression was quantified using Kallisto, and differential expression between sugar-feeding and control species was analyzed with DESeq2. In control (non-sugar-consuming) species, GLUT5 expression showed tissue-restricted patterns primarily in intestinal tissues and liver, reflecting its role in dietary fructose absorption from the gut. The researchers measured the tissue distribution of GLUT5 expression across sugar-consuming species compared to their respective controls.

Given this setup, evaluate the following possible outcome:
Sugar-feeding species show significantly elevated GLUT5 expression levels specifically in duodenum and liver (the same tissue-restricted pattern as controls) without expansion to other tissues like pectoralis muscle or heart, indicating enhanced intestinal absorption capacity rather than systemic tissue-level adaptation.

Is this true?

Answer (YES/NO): NO